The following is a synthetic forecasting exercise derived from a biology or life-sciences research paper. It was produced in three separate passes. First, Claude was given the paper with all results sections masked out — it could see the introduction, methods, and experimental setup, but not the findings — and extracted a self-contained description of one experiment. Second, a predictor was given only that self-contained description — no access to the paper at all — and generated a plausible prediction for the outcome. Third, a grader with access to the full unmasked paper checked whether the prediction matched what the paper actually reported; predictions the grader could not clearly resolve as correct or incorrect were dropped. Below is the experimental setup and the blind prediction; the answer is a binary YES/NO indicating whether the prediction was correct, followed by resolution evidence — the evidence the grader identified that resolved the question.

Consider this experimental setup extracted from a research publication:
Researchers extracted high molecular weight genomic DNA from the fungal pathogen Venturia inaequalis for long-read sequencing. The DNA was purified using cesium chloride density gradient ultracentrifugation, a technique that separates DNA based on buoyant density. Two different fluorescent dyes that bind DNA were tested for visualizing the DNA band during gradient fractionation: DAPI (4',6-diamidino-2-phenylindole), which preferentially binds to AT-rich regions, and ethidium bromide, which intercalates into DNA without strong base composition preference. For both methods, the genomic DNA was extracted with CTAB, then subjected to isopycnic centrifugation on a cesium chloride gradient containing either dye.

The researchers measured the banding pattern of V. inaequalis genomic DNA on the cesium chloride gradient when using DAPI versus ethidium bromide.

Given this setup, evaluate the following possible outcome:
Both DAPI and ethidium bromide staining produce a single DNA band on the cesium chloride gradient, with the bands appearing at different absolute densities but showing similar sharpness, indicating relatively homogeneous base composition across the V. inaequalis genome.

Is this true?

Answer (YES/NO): NO